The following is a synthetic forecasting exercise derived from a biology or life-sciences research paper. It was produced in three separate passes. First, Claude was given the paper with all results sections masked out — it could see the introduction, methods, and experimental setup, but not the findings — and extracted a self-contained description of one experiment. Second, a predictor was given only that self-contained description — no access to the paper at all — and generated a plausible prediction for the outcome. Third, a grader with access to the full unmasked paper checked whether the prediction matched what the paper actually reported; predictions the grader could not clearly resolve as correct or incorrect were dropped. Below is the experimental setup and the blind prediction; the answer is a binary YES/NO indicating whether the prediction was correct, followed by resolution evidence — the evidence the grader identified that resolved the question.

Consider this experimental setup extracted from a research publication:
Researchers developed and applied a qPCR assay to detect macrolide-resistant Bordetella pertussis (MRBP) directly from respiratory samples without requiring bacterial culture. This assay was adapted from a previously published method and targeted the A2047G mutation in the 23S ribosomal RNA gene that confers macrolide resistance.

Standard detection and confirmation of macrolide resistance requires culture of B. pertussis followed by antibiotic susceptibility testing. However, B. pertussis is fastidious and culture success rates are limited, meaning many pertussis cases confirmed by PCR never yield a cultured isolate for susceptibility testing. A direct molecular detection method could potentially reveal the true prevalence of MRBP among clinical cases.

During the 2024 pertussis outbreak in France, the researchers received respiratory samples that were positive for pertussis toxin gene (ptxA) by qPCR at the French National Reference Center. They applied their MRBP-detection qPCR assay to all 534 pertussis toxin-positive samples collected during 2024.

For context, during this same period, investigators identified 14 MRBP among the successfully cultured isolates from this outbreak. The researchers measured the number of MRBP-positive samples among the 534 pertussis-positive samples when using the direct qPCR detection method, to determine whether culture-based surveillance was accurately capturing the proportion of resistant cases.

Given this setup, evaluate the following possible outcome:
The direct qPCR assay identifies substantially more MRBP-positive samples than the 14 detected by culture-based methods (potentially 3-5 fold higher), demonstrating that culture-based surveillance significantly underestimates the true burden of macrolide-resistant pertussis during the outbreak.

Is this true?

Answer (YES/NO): NO